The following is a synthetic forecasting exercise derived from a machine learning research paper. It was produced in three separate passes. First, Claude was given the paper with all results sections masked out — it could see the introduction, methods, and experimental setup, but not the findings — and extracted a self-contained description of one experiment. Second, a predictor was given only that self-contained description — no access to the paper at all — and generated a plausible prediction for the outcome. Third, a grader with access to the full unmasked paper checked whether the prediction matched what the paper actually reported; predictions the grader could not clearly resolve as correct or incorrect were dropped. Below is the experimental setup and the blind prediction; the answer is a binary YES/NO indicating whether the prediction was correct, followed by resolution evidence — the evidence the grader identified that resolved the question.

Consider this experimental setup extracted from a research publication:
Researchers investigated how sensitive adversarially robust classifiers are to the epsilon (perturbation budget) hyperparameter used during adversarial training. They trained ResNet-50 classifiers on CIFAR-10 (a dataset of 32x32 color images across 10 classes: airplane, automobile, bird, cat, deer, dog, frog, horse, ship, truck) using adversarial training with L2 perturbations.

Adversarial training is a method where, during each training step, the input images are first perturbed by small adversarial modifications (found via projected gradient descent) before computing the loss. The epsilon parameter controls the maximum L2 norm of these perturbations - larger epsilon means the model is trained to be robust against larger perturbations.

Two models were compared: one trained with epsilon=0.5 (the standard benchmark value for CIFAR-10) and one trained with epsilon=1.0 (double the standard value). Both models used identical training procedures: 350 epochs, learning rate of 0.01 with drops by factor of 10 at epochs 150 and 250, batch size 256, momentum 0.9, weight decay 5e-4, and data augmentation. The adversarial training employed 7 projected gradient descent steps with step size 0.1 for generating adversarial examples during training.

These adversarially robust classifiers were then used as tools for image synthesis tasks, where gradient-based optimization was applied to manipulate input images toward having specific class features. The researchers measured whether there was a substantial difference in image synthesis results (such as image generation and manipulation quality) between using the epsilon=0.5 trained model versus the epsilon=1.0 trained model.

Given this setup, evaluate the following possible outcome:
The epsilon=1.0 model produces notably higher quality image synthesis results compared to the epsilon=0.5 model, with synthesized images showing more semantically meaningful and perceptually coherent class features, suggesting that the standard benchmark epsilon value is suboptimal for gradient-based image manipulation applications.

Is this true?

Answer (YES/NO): NO